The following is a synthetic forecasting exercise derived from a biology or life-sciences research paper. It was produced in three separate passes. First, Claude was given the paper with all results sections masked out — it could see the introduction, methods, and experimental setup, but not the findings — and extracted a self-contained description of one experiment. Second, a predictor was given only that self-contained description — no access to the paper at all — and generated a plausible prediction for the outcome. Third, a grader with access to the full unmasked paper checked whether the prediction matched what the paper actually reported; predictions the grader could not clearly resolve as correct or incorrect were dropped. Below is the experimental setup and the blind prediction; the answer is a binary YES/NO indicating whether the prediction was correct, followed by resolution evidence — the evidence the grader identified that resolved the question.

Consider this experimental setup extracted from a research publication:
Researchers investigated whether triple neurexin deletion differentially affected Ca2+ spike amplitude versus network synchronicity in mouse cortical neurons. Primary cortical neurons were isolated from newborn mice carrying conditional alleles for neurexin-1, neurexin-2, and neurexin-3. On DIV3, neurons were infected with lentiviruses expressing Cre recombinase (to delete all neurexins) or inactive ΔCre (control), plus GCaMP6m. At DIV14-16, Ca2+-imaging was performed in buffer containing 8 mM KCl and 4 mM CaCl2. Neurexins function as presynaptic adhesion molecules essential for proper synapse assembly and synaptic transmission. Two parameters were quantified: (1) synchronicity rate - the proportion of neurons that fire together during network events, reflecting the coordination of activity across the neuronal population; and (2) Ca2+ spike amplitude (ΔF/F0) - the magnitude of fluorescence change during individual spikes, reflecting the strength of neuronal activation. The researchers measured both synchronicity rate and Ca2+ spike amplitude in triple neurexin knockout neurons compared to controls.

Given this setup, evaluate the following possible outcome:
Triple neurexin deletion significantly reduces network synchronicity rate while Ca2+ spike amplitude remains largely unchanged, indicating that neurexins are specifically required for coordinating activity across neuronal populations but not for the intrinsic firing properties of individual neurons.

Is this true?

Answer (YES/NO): NO